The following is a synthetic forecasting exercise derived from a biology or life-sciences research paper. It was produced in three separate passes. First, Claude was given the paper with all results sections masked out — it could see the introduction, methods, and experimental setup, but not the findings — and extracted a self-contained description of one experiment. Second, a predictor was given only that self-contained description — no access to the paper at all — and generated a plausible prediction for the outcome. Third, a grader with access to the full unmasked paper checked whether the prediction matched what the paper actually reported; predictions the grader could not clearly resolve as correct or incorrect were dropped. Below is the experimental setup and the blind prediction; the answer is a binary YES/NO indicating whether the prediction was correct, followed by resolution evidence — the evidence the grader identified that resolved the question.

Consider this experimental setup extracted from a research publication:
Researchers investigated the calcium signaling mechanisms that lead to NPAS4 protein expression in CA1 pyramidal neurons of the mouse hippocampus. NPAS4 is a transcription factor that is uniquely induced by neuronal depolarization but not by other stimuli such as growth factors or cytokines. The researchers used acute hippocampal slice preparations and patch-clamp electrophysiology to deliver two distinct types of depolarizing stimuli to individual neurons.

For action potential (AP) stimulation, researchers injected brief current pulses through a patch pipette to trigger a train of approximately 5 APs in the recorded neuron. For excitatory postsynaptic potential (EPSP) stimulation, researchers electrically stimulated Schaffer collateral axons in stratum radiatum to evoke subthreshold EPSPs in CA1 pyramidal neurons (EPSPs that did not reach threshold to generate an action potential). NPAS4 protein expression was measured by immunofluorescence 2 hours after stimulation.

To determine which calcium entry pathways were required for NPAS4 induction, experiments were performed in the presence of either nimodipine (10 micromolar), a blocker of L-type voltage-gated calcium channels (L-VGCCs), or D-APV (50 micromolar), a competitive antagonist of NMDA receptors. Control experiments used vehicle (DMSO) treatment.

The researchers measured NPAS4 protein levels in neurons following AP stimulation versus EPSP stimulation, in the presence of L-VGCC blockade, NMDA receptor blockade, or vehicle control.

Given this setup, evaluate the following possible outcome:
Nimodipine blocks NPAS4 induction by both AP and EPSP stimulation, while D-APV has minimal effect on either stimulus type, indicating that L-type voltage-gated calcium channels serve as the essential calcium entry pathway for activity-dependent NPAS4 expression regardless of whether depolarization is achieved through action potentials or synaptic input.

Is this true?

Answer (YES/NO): NO